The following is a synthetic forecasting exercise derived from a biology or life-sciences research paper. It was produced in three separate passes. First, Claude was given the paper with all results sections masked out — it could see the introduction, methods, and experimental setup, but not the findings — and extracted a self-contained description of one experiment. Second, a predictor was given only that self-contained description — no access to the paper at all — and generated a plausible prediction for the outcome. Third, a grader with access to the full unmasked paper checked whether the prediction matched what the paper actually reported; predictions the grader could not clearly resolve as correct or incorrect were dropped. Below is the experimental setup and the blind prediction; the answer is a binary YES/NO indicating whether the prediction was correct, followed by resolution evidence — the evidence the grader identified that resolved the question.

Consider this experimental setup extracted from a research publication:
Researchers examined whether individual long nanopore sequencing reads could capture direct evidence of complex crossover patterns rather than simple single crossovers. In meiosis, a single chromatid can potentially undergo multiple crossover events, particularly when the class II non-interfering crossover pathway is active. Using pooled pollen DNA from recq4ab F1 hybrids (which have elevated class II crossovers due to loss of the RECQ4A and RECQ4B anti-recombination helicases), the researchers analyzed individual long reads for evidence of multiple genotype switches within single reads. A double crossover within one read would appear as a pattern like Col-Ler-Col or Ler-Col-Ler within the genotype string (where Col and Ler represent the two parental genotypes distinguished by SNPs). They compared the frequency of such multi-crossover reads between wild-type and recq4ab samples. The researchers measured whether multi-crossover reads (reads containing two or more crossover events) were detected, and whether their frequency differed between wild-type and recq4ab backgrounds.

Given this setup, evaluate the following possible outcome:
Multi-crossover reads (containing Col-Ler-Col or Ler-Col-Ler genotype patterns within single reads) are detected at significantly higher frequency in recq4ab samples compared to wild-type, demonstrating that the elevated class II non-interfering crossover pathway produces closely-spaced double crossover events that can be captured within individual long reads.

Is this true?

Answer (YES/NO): NO